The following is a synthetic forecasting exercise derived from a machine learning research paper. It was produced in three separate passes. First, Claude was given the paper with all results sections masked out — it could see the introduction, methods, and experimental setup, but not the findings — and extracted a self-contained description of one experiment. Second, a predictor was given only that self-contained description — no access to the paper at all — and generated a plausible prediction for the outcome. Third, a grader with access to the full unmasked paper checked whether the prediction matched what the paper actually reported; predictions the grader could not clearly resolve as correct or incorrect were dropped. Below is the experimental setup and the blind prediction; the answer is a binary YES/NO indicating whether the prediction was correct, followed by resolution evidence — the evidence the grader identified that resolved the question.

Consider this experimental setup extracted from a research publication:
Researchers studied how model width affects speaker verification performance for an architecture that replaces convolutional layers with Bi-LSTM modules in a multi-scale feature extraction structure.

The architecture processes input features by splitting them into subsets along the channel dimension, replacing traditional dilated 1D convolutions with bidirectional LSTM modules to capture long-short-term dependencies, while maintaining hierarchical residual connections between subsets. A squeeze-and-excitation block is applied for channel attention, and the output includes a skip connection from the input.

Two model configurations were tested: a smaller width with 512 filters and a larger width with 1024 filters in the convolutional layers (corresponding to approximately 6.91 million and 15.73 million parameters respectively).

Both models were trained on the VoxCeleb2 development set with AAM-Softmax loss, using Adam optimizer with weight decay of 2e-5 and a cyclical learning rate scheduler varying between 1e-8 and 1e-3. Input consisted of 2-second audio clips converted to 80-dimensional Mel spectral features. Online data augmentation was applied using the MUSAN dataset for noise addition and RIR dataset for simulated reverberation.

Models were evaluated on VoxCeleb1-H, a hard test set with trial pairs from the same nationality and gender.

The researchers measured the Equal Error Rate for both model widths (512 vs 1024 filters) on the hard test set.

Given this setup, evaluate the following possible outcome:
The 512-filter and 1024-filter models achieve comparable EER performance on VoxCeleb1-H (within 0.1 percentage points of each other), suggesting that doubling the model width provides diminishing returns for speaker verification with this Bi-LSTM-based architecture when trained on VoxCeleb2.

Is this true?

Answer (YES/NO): NO